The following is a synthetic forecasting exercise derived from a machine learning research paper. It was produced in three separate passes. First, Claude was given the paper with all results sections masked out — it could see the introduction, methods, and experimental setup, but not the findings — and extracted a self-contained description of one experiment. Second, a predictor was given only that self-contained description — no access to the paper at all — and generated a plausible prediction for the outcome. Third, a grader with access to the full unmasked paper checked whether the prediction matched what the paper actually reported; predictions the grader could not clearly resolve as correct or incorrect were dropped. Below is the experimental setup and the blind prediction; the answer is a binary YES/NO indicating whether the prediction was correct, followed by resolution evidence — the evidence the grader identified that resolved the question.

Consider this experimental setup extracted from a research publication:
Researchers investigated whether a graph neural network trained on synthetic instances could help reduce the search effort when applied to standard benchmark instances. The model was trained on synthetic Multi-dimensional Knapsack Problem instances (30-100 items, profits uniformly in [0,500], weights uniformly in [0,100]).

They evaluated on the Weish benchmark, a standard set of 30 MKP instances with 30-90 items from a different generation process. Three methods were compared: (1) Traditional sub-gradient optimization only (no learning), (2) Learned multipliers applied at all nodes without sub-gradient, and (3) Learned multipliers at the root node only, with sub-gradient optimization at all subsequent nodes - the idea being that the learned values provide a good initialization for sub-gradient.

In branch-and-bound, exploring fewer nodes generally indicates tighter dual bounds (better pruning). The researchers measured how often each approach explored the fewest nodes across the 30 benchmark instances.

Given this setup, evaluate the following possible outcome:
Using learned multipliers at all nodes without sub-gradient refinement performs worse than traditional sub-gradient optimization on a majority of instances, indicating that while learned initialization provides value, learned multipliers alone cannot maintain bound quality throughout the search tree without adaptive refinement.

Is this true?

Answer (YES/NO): YES